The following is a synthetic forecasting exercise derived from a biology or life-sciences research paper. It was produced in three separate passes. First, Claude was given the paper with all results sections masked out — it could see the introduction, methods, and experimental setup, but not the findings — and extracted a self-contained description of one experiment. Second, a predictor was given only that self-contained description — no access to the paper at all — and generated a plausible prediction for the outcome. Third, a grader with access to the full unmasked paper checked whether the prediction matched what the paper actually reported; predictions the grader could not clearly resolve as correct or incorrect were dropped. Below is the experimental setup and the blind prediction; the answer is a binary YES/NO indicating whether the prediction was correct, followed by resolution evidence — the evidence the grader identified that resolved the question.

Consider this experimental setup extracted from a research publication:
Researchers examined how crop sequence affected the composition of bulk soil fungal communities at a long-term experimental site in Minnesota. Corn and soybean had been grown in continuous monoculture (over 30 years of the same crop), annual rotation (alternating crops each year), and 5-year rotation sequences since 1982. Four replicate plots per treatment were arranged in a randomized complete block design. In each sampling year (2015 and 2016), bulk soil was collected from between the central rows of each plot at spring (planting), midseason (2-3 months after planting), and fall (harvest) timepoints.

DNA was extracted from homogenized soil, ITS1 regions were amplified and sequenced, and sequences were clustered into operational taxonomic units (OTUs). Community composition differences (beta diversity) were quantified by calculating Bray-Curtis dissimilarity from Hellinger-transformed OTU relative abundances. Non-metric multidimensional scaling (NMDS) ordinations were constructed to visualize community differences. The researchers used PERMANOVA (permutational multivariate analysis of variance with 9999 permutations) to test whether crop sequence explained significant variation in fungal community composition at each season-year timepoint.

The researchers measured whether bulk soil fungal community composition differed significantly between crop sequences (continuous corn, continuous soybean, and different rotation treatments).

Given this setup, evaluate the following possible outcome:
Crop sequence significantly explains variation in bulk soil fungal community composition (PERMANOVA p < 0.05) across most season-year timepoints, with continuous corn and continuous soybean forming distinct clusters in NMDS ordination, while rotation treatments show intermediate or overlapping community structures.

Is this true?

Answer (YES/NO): YES